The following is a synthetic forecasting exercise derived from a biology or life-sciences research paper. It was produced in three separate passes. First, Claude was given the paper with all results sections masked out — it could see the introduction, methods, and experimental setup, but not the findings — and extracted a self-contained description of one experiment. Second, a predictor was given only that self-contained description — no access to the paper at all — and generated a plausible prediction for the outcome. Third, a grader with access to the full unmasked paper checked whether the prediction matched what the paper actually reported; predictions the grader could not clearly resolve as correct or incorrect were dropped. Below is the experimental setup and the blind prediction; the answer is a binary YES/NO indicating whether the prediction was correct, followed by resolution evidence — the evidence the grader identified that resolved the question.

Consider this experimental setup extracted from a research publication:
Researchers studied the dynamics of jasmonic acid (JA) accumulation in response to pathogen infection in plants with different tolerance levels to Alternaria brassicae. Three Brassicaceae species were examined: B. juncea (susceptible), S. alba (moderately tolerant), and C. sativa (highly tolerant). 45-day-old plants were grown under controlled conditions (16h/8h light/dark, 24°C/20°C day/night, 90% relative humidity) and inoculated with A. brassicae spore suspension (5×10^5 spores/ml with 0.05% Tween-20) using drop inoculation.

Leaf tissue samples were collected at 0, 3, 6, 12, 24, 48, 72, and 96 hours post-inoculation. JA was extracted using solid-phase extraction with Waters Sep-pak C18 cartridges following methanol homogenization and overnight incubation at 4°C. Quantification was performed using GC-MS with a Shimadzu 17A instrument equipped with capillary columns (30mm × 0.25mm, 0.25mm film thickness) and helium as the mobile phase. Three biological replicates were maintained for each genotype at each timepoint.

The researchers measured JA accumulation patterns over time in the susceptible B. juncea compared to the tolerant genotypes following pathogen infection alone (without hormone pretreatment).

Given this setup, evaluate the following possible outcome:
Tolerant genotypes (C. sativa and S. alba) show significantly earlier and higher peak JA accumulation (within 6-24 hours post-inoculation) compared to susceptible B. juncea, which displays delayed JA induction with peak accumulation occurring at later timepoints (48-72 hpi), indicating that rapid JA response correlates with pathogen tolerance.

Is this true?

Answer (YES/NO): NO